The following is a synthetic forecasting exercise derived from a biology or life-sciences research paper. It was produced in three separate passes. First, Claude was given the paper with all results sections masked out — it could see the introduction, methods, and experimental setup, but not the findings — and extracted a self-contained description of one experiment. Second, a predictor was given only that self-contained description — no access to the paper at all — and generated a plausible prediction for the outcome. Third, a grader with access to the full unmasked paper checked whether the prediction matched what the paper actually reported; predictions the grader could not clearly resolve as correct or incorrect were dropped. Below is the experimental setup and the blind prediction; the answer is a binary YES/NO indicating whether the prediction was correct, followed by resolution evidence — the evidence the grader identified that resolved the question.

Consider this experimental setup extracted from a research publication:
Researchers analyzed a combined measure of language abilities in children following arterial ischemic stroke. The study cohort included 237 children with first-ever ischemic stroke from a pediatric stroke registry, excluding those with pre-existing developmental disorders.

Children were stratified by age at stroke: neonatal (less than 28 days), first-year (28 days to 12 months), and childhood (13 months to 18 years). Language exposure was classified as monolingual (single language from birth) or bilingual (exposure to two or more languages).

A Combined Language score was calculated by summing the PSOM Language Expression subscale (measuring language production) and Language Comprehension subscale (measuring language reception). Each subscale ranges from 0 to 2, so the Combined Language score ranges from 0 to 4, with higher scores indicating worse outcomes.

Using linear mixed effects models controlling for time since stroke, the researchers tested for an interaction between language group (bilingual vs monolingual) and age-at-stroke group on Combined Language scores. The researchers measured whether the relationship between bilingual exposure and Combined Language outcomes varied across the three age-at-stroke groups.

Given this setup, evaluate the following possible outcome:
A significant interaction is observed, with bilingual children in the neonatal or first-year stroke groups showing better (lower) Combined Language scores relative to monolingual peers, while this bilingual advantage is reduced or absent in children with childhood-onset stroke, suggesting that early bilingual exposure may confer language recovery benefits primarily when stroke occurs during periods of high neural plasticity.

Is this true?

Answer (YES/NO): YES